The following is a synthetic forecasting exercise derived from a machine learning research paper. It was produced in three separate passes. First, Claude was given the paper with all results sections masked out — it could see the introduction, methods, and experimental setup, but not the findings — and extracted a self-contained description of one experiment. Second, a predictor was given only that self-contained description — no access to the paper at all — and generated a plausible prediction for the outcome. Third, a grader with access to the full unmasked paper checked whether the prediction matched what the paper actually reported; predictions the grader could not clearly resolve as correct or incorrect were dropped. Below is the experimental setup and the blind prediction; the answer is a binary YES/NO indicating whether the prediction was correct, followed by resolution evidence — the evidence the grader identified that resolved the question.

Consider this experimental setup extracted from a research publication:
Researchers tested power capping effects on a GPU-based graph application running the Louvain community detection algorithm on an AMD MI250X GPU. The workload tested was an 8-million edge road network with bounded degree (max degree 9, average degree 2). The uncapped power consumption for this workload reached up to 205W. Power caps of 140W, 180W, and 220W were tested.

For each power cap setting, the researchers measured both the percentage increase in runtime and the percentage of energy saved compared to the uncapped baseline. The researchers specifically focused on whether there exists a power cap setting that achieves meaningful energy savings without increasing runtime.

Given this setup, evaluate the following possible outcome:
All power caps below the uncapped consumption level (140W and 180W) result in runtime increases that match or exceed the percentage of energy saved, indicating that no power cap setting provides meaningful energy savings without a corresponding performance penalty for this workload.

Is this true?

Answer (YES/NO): NO